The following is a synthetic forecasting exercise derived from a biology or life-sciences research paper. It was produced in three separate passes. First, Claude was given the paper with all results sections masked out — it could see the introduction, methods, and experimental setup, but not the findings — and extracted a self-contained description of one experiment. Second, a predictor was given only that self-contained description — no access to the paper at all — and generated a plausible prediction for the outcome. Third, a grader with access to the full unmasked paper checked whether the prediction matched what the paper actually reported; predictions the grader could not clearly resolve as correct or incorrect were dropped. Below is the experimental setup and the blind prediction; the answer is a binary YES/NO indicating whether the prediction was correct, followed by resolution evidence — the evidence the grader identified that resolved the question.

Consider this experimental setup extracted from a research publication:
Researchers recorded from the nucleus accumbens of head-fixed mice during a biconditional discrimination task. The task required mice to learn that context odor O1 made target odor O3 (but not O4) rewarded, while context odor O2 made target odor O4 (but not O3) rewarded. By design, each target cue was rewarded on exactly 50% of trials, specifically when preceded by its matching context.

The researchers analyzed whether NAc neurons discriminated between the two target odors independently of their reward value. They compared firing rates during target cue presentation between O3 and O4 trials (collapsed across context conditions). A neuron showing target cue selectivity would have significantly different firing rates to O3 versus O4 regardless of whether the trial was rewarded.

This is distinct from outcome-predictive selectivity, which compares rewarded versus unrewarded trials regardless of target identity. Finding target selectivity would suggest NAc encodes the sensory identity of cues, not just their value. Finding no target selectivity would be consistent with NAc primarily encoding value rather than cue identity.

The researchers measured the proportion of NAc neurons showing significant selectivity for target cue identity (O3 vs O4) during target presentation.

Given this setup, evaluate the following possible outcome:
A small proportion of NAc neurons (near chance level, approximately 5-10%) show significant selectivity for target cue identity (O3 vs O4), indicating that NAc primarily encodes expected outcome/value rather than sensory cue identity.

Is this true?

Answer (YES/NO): NO